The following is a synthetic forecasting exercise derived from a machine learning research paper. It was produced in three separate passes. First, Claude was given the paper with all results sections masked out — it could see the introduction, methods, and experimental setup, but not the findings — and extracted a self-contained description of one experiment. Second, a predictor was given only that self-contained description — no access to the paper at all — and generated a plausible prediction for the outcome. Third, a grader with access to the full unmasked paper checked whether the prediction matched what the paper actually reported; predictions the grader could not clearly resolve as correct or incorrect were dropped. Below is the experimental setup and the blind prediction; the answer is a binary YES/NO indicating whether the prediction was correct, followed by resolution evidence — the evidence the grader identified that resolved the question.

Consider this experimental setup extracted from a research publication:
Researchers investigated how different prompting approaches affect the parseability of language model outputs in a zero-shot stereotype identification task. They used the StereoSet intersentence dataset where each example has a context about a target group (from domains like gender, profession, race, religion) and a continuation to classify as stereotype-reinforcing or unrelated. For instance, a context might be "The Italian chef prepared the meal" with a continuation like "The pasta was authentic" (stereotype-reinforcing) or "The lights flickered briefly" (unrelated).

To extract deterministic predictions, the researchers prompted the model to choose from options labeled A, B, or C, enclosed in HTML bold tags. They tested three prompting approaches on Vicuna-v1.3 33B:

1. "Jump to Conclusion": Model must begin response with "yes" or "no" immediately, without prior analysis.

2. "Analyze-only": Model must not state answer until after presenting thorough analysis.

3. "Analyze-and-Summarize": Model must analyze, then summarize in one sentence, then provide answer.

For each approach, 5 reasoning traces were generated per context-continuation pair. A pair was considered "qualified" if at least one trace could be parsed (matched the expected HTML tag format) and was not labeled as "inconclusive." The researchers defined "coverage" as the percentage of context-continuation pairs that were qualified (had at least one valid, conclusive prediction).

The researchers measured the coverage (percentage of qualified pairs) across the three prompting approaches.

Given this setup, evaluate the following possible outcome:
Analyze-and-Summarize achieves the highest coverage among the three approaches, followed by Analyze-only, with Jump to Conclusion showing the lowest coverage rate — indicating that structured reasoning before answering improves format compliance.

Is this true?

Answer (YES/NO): NO